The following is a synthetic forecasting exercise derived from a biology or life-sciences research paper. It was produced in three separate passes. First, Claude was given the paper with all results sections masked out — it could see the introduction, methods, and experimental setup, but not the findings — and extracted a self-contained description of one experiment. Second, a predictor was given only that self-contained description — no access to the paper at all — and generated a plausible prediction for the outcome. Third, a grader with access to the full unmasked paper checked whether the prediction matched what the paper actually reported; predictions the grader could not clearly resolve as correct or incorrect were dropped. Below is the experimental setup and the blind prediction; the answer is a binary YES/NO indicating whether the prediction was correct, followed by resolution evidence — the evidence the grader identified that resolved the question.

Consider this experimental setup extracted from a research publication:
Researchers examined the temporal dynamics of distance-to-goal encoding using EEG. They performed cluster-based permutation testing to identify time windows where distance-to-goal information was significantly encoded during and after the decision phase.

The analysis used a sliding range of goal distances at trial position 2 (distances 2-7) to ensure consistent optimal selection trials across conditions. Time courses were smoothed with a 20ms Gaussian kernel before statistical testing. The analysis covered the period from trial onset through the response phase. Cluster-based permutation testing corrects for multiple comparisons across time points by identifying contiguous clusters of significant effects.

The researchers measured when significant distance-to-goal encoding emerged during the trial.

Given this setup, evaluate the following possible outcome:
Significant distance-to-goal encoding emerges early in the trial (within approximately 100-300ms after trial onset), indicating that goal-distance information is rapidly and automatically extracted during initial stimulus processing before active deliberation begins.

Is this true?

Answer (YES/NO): NO